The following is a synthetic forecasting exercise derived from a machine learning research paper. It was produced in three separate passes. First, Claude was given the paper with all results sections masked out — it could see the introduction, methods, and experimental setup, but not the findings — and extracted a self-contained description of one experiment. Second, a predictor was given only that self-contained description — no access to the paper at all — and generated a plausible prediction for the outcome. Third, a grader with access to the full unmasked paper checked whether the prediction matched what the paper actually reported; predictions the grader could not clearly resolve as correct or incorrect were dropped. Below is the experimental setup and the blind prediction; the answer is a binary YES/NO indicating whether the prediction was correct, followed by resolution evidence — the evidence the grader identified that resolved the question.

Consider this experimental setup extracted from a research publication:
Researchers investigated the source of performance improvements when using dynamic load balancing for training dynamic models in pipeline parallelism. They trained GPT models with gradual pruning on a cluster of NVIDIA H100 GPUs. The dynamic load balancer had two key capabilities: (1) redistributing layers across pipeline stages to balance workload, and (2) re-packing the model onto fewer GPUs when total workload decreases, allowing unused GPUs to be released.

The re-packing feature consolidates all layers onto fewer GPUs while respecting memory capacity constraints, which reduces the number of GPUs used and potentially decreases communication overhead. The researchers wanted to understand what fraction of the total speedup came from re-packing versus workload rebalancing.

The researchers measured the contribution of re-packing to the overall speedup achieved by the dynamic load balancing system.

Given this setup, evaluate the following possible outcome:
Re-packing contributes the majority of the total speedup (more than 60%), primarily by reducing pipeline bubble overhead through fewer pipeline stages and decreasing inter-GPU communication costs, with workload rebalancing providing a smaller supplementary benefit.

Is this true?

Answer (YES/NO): NO